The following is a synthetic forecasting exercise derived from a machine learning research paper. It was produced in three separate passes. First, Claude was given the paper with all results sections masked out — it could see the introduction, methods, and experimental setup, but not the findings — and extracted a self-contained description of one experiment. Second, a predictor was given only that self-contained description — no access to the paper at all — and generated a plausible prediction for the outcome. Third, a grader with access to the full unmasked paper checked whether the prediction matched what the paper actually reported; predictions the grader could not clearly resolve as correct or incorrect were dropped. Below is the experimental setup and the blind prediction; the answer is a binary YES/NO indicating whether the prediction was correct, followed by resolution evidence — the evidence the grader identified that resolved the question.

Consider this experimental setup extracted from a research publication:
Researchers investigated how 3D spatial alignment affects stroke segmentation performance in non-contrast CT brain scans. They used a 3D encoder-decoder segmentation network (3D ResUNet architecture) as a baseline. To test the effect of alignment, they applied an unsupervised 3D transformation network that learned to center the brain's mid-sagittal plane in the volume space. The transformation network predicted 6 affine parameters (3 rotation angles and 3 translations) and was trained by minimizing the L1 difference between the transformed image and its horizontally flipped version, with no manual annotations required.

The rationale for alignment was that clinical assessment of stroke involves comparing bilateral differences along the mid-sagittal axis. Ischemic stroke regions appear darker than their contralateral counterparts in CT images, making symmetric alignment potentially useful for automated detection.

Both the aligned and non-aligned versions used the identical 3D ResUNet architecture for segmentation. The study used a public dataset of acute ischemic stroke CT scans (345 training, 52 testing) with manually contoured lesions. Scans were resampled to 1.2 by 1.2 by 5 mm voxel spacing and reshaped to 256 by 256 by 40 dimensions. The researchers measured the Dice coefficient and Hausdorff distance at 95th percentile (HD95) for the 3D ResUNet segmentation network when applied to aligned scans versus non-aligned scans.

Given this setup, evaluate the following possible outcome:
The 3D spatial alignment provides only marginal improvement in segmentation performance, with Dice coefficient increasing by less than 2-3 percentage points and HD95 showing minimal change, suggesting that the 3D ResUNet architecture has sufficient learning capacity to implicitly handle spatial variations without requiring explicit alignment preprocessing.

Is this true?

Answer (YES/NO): YES